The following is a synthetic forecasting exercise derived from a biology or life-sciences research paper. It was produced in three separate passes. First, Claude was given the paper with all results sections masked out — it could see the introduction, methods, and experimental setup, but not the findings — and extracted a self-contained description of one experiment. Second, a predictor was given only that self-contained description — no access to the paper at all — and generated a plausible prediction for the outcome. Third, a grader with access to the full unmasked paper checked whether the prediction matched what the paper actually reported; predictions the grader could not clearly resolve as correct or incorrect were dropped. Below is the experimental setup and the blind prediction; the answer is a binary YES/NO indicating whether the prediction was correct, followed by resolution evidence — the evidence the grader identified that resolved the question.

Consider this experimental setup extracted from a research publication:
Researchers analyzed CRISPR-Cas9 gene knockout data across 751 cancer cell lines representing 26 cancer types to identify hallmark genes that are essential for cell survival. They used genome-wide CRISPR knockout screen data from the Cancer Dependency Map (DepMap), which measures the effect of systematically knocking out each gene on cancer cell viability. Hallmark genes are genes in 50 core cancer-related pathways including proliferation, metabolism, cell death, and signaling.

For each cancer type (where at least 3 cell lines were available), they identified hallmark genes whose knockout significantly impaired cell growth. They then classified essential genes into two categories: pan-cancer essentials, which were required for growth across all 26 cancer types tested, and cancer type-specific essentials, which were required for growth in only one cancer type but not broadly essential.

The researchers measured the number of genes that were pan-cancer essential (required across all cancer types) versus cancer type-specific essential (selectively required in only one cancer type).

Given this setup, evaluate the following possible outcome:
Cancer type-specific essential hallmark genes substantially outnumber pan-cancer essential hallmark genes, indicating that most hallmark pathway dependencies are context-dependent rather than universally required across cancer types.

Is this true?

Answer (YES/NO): NO